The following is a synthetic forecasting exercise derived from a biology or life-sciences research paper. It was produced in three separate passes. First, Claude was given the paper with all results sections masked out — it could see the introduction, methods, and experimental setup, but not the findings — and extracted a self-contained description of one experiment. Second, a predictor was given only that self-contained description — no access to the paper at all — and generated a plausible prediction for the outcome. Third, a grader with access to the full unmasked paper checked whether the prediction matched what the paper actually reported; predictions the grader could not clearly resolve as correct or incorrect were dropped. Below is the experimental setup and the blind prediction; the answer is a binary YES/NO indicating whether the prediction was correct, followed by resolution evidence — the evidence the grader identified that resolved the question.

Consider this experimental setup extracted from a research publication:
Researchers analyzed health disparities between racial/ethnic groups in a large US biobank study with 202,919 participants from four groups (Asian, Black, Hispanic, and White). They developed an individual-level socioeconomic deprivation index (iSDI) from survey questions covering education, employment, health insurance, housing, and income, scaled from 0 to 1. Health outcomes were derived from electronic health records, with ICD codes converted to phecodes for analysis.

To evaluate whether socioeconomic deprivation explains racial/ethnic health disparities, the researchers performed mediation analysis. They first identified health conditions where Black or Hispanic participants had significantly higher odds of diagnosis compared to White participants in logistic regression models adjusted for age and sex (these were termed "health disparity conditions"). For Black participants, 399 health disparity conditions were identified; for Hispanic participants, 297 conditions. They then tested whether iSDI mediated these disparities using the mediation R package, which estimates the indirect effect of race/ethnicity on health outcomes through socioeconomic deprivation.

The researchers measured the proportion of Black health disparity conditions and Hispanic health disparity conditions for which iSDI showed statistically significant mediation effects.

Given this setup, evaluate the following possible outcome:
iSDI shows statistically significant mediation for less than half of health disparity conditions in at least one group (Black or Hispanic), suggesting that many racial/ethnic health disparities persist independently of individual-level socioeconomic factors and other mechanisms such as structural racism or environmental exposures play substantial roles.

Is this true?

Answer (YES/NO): NO